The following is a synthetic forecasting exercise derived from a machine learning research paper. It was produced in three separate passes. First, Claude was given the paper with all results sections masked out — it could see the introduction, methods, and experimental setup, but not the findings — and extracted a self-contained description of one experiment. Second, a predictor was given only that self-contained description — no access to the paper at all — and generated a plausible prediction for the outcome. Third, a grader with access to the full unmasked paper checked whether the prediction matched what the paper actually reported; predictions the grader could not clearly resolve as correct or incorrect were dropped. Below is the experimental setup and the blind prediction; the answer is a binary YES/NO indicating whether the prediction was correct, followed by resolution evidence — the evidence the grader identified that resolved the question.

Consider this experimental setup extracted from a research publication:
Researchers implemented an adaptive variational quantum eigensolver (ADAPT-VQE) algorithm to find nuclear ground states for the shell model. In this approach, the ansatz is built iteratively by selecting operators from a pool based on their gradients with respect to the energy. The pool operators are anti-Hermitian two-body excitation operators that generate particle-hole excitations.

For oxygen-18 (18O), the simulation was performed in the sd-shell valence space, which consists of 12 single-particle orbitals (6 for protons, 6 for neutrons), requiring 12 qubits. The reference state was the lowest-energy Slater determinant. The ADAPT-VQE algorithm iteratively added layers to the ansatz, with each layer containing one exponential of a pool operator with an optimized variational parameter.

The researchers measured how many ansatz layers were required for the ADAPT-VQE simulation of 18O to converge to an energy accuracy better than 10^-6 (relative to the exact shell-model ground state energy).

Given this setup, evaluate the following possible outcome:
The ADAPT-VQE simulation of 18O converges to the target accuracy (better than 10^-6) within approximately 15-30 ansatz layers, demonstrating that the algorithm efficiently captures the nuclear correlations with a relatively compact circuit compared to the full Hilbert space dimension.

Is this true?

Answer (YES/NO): NO